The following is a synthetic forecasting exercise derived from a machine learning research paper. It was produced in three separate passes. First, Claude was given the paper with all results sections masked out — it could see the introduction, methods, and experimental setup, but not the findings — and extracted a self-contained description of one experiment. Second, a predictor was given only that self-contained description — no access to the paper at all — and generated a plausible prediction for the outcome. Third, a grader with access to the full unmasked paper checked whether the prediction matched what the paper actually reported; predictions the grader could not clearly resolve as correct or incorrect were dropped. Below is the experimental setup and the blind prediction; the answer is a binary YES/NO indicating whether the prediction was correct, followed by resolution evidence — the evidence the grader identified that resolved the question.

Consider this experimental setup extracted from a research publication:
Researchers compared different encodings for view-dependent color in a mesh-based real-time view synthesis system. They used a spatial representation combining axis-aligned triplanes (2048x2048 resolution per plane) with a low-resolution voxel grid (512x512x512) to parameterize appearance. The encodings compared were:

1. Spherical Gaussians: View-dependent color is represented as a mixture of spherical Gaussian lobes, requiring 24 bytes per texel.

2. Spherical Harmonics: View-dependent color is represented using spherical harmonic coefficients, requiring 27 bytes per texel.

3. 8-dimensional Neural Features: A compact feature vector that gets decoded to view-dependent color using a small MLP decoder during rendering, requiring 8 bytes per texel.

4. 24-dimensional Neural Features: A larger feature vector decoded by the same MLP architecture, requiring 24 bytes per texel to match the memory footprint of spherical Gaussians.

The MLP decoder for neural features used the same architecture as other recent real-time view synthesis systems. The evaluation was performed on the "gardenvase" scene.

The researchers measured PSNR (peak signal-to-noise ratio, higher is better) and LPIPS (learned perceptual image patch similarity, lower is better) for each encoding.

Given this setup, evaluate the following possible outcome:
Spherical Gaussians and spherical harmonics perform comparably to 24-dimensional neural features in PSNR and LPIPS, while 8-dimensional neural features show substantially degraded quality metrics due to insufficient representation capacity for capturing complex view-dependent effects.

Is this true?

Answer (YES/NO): NO